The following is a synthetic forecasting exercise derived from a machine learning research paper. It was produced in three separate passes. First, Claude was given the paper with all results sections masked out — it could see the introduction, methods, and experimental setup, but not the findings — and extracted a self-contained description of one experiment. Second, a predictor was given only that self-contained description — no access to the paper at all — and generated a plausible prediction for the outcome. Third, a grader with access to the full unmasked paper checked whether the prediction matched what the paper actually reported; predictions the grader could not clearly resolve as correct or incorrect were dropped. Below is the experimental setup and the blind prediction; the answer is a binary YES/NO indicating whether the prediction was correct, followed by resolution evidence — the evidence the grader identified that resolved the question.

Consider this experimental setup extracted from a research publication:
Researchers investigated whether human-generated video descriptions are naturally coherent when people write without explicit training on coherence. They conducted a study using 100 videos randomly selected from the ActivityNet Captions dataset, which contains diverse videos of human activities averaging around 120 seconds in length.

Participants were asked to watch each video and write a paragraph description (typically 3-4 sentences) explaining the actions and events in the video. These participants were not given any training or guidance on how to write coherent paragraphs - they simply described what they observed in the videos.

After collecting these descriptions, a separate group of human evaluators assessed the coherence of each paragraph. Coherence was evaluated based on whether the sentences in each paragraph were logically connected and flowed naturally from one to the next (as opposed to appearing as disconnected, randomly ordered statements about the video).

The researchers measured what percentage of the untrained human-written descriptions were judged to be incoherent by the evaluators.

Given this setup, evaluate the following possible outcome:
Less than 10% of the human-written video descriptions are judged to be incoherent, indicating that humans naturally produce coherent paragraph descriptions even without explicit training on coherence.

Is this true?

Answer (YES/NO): NO